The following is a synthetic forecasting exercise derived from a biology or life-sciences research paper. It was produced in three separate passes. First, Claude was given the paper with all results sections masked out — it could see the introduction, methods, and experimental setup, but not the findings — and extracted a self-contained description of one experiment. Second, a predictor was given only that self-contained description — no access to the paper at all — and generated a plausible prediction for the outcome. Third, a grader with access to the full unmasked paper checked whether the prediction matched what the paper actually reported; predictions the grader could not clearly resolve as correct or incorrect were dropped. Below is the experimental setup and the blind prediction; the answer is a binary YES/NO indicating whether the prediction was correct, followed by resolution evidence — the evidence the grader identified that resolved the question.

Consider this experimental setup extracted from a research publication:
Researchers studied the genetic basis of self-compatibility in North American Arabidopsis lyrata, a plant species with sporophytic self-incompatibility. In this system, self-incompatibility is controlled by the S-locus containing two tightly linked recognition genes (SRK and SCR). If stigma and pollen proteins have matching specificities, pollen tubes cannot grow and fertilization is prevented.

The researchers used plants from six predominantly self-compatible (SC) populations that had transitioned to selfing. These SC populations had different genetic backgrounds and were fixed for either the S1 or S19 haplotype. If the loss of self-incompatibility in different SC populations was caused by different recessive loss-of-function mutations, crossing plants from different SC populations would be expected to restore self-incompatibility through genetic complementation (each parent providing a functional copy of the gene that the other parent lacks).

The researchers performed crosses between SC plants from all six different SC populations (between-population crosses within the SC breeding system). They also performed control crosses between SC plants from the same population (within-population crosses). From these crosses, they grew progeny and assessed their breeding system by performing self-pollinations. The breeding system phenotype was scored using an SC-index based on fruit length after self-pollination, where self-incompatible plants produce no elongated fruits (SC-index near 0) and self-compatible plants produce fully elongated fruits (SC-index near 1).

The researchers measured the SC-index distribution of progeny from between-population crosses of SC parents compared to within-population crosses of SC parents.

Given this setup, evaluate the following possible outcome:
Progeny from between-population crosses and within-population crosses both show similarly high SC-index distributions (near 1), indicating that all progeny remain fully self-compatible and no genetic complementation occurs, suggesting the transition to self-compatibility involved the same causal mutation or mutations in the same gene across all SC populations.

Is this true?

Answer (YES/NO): YES